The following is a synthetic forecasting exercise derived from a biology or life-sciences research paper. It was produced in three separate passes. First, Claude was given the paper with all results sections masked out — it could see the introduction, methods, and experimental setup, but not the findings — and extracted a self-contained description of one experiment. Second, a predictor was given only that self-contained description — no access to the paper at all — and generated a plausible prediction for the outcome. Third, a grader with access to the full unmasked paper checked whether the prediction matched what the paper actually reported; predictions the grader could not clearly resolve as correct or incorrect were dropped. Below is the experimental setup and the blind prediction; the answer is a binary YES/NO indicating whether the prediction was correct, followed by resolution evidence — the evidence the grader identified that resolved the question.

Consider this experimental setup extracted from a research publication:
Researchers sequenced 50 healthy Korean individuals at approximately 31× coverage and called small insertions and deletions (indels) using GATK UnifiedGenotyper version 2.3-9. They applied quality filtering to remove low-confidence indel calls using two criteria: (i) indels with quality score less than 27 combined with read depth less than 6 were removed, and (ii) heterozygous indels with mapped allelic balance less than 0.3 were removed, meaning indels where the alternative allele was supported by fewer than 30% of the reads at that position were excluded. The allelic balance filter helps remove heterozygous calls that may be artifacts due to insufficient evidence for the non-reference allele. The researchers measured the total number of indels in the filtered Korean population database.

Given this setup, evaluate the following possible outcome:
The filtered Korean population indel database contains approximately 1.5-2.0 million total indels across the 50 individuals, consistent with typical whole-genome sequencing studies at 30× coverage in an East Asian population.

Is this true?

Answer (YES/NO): YES